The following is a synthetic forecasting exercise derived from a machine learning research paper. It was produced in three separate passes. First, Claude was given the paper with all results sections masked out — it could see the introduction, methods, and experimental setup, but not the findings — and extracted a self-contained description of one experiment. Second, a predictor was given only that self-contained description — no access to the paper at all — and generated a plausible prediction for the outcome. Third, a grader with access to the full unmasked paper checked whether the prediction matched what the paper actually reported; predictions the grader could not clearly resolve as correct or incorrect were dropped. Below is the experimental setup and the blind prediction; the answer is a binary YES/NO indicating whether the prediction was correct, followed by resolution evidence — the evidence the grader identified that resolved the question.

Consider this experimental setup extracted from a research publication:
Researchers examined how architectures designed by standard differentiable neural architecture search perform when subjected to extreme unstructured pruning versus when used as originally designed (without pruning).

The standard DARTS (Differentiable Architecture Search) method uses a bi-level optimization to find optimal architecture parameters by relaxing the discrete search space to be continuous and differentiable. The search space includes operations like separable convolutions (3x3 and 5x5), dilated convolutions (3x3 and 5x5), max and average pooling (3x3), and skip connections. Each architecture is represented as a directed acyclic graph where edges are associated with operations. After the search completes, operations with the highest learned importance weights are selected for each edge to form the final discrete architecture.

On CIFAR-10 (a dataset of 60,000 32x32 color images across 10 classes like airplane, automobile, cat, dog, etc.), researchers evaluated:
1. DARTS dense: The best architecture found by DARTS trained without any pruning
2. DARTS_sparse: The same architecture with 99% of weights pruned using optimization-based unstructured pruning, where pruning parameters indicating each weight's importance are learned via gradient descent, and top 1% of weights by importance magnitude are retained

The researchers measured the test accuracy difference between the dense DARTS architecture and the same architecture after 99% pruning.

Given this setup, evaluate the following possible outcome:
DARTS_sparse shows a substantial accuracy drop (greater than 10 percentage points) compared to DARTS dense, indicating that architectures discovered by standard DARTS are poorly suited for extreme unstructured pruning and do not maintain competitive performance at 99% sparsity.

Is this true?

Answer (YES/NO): YES